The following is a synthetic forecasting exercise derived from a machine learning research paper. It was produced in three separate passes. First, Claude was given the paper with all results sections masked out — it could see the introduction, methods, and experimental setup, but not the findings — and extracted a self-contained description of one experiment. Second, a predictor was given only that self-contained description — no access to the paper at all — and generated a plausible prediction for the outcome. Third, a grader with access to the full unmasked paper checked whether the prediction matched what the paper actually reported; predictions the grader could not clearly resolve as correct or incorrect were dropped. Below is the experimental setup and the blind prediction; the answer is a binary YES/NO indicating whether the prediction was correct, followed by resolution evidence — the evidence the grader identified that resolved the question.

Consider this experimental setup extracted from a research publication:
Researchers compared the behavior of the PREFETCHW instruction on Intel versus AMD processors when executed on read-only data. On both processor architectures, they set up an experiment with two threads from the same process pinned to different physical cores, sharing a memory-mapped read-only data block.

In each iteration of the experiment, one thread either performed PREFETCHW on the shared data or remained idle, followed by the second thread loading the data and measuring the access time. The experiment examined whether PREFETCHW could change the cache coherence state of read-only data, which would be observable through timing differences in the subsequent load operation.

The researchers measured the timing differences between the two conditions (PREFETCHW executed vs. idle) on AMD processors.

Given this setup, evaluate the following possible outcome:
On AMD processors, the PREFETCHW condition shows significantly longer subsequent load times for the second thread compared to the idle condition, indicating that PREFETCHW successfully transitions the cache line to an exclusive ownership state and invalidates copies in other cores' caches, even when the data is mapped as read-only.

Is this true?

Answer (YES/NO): NO